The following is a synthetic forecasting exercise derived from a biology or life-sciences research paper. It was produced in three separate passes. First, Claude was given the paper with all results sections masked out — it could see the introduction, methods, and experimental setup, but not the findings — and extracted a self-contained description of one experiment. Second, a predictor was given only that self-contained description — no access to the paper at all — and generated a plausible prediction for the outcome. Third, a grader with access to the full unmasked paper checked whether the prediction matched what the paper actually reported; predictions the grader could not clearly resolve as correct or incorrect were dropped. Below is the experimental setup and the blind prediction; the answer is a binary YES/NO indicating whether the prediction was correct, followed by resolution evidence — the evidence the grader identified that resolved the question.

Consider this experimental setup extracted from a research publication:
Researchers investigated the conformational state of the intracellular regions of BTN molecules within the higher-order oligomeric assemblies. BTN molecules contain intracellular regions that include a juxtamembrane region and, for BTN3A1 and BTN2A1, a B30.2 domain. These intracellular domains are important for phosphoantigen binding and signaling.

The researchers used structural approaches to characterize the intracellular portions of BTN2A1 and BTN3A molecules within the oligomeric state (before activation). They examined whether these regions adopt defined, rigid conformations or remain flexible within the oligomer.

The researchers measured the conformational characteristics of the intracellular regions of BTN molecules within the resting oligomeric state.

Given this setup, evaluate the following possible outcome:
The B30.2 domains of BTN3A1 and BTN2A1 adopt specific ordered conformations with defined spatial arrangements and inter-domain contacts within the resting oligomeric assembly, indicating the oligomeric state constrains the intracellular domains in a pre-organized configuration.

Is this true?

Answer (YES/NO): NO